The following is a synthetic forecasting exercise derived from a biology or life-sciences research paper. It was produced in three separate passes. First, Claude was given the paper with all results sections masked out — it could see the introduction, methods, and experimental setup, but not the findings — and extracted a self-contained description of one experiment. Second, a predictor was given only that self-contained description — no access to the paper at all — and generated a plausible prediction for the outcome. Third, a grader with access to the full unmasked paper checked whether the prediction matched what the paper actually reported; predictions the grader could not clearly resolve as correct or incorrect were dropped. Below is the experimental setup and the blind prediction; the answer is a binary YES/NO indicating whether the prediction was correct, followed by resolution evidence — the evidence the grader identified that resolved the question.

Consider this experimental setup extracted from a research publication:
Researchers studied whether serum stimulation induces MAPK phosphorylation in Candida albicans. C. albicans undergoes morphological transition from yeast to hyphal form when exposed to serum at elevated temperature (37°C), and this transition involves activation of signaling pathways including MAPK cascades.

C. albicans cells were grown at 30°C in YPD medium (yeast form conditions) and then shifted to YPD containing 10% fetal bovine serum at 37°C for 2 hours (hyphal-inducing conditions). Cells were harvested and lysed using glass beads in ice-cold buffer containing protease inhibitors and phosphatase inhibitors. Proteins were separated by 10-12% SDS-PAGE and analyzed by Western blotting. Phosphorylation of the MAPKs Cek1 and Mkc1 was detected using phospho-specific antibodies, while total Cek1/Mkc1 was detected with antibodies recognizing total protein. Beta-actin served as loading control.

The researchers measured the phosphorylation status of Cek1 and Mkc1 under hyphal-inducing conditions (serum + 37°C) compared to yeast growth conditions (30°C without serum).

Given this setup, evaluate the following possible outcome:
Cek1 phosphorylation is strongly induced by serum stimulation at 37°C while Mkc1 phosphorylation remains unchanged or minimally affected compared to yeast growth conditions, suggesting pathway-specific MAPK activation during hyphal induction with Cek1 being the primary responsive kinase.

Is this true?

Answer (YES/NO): NO